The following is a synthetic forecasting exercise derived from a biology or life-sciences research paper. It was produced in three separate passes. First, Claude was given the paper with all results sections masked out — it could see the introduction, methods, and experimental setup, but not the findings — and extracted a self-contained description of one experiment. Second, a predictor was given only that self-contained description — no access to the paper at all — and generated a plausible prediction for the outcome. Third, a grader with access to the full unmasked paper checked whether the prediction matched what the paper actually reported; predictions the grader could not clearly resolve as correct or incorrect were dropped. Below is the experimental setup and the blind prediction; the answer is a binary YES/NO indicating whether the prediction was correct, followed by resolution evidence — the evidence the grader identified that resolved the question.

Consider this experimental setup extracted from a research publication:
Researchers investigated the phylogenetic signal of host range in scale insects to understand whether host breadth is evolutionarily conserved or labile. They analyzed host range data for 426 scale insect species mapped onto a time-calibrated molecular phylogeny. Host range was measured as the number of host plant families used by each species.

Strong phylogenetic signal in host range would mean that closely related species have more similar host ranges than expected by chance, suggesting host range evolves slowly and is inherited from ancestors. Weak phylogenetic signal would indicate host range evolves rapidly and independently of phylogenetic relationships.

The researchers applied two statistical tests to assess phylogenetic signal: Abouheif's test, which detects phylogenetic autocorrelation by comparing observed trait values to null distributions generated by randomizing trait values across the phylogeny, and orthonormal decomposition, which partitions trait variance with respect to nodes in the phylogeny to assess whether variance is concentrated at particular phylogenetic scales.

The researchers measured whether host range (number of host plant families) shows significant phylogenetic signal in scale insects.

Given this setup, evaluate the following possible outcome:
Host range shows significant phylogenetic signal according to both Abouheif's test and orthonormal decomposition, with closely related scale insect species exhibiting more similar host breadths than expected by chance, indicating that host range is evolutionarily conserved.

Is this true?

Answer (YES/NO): YES